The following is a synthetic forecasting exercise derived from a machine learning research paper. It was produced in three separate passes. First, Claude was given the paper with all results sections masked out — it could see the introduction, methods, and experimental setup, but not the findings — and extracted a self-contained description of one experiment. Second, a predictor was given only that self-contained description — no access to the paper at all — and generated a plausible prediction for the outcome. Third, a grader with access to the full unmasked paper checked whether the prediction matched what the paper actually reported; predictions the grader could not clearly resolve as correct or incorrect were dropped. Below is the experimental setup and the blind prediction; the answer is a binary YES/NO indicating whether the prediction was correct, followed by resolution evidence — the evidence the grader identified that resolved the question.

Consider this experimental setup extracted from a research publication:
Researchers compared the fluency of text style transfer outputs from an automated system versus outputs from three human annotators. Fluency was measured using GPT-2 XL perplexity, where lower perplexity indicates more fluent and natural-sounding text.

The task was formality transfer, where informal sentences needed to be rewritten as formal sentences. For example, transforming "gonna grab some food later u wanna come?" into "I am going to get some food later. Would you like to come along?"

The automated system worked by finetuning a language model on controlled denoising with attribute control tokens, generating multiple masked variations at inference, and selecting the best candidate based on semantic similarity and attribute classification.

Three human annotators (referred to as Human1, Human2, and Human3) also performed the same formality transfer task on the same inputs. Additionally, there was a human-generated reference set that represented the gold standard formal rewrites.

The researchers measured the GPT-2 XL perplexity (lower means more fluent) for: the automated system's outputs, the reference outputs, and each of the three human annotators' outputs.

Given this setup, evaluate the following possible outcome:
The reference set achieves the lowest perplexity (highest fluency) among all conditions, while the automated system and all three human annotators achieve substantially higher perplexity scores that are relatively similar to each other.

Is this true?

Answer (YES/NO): NO